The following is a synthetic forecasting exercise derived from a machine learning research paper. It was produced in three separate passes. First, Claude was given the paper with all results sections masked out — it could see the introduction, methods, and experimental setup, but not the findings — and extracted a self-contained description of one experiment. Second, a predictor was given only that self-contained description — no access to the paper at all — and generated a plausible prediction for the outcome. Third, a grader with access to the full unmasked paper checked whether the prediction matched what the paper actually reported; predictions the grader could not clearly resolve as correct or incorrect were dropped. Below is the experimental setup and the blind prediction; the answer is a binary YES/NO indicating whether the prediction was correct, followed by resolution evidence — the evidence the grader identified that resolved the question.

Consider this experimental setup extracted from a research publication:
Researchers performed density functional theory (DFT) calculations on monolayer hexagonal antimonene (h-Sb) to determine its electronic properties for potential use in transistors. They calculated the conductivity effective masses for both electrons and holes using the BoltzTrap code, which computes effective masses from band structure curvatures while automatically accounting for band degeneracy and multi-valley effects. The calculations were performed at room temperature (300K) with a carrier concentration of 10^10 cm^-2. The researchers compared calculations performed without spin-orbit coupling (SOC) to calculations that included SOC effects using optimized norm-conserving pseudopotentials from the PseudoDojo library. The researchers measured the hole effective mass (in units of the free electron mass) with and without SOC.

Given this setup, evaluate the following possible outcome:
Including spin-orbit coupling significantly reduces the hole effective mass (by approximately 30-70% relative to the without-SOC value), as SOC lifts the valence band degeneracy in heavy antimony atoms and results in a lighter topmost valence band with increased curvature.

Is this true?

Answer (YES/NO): YES